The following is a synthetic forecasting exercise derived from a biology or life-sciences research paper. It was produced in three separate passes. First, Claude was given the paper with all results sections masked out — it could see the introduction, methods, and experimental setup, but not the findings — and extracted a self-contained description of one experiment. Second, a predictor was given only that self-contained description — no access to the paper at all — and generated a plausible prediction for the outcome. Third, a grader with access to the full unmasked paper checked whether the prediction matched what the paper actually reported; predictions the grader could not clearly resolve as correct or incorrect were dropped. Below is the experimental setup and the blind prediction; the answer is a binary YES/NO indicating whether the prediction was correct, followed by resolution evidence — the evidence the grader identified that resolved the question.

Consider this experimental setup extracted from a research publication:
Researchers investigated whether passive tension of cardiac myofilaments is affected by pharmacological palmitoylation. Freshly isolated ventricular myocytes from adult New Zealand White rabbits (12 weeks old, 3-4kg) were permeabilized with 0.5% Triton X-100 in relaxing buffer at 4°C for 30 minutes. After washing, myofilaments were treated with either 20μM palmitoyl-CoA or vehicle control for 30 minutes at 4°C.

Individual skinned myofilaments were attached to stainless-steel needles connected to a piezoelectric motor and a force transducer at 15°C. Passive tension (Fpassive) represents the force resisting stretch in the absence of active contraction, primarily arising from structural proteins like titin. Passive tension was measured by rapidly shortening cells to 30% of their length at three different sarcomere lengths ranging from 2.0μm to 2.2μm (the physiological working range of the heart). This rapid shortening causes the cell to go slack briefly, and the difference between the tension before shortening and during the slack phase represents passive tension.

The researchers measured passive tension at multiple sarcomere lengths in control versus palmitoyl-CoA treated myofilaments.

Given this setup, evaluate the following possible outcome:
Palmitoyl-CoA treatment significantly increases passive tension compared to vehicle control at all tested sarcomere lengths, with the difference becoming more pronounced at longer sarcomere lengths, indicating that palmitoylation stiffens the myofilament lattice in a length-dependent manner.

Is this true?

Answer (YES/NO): NO